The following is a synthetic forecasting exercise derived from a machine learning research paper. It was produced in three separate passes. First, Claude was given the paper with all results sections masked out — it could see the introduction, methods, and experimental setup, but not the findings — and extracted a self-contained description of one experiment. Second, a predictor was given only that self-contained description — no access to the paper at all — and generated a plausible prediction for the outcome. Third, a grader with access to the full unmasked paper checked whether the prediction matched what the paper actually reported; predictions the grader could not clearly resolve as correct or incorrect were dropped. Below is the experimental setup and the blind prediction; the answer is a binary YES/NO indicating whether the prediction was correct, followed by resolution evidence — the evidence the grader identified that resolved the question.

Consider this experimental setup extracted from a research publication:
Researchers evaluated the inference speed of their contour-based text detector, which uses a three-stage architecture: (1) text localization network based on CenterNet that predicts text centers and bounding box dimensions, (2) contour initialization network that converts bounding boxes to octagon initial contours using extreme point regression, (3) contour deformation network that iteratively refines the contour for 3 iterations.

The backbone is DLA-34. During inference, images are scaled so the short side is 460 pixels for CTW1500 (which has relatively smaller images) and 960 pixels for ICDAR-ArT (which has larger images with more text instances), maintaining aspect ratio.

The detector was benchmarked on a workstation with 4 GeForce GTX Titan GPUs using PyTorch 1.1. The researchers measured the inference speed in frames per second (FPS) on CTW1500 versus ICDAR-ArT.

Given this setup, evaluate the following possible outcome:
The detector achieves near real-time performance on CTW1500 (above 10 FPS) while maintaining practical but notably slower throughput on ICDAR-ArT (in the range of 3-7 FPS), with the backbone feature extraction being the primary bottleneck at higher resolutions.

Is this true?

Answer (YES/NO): NO